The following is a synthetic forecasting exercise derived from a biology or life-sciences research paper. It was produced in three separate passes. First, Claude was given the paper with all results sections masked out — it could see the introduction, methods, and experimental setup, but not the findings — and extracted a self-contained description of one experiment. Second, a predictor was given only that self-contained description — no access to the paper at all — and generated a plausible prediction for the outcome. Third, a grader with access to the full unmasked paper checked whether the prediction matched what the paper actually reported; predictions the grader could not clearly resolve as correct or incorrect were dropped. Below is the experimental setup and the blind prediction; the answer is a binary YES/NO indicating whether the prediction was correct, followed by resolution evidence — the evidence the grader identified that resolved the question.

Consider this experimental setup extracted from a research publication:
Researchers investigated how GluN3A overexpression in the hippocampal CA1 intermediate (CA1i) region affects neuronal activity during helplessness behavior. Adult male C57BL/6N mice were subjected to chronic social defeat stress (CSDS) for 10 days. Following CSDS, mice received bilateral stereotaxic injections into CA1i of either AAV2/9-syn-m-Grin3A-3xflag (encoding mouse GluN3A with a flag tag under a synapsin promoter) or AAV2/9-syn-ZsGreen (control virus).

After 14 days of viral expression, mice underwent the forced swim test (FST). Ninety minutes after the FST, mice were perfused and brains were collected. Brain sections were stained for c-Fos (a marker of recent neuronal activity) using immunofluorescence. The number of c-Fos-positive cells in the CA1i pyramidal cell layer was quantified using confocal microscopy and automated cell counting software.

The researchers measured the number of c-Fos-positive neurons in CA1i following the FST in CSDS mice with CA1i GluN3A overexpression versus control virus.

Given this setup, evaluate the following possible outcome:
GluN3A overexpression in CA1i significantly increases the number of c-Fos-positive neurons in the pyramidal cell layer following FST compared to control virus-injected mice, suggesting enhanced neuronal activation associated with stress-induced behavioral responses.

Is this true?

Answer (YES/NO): YES